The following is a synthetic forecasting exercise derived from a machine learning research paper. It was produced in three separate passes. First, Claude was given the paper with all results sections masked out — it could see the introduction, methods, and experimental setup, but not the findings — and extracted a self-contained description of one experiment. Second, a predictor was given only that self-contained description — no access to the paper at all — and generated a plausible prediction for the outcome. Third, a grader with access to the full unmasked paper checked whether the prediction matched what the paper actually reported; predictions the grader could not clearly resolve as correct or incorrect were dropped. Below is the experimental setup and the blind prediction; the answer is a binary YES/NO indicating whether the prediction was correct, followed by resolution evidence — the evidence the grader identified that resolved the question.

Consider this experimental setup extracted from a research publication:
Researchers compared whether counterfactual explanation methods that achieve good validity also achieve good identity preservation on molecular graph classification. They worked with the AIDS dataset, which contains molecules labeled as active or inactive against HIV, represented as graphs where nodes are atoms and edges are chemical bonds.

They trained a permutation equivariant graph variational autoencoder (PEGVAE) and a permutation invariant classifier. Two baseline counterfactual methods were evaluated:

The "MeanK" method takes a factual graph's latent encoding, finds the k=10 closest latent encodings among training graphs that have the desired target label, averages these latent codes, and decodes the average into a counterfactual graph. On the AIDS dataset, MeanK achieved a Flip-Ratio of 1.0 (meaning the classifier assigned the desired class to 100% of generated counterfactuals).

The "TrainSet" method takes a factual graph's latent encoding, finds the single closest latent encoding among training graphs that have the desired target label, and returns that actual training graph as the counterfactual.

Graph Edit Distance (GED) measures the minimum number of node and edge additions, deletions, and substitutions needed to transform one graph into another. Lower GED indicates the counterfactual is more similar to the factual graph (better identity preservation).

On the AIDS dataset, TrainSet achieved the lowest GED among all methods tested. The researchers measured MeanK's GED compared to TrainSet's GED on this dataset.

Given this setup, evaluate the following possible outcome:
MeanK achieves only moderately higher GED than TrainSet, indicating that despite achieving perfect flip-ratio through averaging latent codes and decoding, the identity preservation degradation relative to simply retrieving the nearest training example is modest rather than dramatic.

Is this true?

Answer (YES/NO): NO